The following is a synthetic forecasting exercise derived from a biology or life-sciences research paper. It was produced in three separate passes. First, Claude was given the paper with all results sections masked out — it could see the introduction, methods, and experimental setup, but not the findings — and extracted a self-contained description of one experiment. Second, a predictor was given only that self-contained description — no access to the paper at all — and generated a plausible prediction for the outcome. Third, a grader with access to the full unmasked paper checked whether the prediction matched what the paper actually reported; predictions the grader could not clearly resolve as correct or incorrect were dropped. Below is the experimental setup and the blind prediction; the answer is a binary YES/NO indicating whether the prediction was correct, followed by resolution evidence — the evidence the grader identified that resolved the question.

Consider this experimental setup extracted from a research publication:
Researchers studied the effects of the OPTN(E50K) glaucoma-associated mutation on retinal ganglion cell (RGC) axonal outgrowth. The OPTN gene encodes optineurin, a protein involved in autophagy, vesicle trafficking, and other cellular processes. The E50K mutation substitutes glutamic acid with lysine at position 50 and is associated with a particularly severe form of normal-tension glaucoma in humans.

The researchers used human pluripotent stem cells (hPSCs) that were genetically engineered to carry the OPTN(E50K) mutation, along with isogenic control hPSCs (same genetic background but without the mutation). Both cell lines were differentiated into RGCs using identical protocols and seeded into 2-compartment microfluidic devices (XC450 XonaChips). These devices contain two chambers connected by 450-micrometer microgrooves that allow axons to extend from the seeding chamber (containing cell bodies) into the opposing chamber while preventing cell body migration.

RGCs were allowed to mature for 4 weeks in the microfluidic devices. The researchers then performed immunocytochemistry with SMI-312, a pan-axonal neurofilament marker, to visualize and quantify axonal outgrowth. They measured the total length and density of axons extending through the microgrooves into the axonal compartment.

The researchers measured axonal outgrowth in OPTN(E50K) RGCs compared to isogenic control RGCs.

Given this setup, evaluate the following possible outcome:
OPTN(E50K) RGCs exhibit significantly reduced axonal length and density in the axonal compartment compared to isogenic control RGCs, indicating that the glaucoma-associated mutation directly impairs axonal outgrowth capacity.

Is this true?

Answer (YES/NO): YES